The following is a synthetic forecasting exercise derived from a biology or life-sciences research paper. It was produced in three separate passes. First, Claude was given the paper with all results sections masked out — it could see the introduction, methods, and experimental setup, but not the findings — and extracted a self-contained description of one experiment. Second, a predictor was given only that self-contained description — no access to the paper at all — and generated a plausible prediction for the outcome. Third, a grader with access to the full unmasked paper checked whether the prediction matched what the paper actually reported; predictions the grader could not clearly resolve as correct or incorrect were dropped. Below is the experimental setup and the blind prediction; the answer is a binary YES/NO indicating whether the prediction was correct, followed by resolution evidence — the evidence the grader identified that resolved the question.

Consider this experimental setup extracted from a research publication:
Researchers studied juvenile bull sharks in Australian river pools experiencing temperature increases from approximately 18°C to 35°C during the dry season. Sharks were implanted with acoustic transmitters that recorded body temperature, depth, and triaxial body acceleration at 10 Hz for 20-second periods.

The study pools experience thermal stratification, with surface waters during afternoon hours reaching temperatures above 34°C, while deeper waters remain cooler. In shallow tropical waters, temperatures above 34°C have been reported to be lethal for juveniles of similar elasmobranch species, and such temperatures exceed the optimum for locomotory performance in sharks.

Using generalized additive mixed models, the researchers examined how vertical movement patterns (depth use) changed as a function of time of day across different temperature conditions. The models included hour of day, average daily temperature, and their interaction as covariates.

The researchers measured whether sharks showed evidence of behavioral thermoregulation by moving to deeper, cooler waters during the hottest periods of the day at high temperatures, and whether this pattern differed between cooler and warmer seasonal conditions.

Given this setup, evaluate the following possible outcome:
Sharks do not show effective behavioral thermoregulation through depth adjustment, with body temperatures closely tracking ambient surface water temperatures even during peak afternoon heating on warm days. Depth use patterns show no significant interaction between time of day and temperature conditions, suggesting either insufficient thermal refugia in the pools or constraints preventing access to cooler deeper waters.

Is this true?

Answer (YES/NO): NO